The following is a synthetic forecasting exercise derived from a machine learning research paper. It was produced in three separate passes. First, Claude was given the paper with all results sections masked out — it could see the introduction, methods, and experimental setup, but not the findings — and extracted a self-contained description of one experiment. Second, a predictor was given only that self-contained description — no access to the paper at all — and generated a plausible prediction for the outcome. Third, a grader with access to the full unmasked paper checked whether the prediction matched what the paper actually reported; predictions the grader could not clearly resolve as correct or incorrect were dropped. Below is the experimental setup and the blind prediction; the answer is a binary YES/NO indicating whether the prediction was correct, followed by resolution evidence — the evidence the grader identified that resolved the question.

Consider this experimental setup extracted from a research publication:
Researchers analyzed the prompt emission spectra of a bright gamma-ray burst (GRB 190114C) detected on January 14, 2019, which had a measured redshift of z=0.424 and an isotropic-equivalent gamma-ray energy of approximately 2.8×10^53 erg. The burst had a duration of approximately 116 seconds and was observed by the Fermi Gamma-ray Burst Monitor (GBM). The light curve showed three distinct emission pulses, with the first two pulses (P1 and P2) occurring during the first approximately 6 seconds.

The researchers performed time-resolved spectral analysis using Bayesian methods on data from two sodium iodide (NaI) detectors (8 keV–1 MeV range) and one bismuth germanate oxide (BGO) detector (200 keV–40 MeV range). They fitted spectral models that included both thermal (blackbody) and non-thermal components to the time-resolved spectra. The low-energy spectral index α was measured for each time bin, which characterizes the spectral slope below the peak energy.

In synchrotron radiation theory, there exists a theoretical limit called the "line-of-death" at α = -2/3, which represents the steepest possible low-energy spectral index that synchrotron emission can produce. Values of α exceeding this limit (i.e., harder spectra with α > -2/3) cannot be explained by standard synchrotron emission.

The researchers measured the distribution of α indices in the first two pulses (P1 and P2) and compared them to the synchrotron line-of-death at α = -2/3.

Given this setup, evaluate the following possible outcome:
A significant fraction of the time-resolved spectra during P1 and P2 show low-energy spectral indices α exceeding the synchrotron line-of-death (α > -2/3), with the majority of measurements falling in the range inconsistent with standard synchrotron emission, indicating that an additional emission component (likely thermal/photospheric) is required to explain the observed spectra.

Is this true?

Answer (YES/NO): YES